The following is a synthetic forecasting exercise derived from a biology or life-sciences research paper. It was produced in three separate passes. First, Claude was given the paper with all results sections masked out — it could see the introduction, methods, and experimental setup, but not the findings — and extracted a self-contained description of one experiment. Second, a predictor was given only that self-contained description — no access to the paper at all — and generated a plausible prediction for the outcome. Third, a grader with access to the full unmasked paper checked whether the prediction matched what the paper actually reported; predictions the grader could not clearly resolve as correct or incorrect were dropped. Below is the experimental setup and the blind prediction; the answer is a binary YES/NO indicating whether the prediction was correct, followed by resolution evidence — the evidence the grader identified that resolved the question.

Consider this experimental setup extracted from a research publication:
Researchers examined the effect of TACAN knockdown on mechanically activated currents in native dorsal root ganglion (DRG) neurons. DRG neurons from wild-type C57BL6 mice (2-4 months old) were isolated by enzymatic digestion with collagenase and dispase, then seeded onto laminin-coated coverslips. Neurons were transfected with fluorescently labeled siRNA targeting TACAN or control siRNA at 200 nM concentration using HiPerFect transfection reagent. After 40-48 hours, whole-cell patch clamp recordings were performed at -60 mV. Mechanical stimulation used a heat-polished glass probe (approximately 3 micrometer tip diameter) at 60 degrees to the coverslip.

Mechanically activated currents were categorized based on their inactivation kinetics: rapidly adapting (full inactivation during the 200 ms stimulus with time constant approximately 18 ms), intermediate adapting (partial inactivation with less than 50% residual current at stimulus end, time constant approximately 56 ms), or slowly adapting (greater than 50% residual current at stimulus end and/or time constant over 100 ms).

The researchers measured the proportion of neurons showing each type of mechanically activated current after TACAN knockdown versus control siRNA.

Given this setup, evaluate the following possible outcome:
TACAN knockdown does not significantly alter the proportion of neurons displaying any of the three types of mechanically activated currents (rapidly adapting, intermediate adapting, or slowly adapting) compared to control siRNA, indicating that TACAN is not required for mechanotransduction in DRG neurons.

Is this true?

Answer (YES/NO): NO